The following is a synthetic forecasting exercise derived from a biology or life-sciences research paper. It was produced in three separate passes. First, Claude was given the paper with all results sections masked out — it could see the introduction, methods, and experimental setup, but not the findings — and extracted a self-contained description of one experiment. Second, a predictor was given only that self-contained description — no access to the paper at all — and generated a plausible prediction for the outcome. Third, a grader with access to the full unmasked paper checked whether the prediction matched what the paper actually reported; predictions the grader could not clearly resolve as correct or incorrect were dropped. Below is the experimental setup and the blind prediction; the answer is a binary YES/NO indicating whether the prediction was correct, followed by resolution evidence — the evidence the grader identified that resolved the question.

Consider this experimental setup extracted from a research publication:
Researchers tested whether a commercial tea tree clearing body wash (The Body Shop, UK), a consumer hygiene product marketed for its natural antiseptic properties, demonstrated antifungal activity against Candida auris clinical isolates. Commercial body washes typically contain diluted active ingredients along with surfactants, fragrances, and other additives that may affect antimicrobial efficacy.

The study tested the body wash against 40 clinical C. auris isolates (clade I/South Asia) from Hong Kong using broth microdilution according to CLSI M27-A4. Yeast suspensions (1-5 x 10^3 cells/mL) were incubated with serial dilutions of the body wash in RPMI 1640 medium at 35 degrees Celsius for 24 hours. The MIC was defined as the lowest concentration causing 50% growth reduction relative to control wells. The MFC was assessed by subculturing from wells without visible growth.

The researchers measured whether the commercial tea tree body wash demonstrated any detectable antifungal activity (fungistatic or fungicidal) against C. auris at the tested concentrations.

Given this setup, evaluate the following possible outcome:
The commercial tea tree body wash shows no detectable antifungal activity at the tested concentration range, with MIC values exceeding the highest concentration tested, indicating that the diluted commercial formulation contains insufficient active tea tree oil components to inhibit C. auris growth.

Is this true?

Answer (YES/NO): NO